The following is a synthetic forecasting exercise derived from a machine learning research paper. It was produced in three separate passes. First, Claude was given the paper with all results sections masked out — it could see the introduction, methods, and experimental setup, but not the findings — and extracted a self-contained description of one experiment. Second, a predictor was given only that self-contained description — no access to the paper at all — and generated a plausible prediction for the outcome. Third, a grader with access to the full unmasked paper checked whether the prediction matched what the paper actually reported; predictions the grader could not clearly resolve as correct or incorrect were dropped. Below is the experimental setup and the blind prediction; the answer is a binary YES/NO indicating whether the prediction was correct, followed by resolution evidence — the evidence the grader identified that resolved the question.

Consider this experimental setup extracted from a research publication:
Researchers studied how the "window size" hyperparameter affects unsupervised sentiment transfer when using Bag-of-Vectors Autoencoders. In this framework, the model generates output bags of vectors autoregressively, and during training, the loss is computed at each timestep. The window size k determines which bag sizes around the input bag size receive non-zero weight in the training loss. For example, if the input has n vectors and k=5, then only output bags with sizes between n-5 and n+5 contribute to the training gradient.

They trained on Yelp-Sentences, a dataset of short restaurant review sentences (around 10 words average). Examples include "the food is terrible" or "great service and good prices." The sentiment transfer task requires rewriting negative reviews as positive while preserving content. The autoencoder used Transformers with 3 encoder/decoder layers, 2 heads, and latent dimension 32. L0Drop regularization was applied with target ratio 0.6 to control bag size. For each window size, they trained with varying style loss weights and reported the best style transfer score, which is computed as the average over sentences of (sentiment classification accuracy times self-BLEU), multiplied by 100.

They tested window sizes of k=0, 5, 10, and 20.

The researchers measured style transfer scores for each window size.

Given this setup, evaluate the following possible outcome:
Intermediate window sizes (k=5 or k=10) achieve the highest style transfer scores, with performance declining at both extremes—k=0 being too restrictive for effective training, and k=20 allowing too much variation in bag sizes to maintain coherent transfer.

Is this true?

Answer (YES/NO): YES